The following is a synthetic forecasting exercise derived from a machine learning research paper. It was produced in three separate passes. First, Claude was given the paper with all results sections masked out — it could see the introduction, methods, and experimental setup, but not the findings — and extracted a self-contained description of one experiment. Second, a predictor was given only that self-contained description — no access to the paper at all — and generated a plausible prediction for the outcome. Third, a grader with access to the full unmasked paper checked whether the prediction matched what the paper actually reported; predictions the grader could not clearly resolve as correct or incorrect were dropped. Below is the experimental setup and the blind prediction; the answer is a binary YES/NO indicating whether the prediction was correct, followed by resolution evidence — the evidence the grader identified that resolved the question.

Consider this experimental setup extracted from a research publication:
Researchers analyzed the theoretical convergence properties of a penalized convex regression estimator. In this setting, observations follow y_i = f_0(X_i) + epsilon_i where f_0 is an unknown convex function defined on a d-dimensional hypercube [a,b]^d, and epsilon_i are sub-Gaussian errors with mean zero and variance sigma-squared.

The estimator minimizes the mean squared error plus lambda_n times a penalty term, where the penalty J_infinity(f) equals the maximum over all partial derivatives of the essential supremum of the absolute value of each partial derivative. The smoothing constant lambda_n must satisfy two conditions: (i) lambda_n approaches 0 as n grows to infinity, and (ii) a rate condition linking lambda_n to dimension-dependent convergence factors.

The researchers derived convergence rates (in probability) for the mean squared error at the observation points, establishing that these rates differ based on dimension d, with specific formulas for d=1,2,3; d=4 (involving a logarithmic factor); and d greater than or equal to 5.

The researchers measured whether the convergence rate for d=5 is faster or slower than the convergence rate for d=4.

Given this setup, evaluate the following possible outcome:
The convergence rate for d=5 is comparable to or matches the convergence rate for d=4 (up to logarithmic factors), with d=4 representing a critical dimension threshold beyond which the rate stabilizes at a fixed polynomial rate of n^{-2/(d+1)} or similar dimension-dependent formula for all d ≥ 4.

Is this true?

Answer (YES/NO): NO